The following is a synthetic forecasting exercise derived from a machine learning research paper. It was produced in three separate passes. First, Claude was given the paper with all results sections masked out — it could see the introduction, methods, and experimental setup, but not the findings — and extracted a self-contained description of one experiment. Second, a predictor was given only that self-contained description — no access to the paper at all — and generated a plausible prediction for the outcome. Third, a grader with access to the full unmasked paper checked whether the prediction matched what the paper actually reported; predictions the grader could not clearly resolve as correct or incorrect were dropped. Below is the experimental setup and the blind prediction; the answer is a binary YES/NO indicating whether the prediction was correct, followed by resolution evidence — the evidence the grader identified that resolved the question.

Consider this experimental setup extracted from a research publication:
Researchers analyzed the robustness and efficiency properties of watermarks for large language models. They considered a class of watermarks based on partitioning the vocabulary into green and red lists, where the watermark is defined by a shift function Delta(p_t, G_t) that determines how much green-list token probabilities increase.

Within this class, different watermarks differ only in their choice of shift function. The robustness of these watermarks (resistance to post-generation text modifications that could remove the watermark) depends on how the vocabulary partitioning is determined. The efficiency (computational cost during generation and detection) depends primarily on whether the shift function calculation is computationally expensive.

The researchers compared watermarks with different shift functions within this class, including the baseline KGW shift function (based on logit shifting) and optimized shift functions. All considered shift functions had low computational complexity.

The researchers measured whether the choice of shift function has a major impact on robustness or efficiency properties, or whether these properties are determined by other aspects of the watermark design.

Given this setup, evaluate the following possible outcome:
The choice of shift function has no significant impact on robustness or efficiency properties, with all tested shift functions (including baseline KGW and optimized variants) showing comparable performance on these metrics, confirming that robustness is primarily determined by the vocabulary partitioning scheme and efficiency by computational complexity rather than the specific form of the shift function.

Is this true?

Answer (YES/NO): YES